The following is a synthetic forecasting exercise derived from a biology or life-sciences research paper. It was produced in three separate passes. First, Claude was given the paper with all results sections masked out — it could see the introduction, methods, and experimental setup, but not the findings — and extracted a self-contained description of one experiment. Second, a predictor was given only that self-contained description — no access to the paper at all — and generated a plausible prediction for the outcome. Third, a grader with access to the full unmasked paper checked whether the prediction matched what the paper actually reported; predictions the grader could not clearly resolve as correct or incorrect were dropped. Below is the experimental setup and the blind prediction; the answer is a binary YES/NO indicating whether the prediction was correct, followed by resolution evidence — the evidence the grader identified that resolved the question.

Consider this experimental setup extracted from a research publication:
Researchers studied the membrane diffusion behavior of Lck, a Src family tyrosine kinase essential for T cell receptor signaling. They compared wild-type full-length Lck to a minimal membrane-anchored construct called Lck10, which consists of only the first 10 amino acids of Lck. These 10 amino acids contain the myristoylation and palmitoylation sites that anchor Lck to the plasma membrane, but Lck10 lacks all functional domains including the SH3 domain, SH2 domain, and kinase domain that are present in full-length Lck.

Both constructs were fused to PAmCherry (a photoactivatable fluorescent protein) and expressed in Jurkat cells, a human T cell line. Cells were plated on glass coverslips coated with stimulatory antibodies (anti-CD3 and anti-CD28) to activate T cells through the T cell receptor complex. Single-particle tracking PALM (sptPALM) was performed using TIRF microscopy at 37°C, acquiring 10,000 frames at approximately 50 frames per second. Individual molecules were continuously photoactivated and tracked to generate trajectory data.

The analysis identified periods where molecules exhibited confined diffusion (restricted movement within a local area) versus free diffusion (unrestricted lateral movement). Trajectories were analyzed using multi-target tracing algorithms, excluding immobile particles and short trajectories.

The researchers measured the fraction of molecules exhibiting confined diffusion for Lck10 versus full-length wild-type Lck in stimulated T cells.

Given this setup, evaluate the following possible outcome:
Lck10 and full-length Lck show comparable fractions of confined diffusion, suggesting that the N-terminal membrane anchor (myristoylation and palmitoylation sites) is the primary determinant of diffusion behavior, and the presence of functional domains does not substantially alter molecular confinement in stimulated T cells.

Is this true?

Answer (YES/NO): NO